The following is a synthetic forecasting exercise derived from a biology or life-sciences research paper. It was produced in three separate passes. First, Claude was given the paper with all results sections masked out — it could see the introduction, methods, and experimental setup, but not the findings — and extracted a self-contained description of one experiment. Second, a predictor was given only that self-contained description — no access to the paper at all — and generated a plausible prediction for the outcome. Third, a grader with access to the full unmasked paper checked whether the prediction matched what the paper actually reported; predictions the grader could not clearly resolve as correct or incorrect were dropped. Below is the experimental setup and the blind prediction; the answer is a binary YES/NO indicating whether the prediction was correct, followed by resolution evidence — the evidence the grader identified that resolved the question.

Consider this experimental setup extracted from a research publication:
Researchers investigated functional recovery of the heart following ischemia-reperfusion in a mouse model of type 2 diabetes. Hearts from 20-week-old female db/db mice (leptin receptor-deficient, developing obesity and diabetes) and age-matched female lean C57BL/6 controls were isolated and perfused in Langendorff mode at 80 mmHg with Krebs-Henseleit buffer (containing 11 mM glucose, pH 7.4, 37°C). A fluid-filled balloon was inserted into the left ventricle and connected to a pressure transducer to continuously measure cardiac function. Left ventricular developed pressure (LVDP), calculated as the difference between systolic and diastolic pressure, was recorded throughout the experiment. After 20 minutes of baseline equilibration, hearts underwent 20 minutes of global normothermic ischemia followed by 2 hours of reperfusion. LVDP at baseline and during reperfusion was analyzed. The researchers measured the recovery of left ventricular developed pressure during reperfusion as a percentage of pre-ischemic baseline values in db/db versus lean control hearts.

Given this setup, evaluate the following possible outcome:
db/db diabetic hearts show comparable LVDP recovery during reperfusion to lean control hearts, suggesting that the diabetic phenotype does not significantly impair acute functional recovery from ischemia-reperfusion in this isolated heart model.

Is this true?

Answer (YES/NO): NO